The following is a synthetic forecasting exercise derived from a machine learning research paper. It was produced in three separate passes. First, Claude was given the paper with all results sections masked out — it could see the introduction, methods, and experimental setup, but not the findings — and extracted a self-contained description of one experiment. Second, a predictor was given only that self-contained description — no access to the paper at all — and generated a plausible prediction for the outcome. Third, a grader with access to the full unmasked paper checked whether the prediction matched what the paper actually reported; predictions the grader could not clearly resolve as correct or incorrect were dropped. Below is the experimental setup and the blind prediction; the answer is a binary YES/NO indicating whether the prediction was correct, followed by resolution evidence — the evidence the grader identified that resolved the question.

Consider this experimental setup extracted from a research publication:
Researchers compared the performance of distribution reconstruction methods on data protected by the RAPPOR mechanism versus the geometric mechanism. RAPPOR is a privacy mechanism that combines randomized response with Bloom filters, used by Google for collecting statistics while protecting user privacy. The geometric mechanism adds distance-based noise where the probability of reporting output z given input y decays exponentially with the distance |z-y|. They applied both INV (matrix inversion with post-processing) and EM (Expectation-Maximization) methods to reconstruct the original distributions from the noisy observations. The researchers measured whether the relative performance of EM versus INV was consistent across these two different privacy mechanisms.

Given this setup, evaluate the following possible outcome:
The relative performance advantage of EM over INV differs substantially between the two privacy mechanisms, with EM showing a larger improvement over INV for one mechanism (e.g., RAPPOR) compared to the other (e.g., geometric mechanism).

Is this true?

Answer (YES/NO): NO